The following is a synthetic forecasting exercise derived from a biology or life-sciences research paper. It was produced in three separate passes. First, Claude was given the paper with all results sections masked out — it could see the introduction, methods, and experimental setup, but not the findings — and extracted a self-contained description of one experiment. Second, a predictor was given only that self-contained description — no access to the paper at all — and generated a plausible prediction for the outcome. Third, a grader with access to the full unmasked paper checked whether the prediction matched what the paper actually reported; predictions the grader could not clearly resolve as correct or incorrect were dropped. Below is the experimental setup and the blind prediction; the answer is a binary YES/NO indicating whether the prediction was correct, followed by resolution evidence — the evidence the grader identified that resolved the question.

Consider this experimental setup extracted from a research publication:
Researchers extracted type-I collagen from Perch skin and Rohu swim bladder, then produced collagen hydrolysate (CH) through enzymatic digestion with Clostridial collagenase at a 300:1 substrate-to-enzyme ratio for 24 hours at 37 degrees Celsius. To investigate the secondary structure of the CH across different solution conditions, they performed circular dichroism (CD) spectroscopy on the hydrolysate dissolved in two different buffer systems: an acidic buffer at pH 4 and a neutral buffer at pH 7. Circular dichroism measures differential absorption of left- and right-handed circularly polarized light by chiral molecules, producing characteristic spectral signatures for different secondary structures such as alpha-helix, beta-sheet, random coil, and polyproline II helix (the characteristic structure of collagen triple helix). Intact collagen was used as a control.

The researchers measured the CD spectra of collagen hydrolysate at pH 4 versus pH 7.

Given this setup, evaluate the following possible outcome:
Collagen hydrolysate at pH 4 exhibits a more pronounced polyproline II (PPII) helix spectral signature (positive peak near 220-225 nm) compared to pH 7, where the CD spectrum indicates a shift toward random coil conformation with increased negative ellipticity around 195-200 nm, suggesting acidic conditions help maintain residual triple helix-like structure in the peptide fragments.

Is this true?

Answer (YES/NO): NO